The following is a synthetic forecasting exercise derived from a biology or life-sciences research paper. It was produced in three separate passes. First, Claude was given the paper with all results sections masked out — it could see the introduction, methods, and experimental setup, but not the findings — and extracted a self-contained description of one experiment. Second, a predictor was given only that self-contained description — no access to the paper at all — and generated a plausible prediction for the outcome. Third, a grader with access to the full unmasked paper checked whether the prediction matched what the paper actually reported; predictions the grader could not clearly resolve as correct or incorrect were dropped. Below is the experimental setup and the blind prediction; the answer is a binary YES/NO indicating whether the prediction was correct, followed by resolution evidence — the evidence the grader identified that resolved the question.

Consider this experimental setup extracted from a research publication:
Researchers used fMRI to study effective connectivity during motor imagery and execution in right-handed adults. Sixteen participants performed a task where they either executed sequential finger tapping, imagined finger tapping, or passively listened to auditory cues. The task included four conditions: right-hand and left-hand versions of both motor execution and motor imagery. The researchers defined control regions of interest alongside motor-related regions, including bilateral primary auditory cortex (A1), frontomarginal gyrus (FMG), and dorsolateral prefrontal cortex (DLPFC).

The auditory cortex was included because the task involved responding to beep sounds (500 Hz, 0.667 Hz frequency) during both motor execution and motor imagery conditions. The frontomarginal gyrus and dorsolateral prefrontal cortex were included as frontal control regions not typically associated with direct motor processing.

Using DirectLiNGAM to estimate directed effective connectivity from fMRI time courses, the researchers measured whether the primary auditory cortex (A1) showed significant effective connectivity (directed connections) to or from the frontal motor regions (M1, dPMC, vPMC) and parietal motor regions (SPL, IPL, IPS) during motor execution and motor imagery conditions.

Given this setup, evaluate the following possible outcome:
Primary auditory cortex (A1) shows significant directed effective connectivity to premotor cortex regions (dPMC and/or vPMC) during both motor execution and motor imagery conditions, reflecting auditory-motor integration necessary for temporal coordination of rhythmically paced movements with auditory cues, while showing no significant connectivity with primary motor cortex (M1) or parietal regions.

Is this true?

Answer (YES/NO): NO